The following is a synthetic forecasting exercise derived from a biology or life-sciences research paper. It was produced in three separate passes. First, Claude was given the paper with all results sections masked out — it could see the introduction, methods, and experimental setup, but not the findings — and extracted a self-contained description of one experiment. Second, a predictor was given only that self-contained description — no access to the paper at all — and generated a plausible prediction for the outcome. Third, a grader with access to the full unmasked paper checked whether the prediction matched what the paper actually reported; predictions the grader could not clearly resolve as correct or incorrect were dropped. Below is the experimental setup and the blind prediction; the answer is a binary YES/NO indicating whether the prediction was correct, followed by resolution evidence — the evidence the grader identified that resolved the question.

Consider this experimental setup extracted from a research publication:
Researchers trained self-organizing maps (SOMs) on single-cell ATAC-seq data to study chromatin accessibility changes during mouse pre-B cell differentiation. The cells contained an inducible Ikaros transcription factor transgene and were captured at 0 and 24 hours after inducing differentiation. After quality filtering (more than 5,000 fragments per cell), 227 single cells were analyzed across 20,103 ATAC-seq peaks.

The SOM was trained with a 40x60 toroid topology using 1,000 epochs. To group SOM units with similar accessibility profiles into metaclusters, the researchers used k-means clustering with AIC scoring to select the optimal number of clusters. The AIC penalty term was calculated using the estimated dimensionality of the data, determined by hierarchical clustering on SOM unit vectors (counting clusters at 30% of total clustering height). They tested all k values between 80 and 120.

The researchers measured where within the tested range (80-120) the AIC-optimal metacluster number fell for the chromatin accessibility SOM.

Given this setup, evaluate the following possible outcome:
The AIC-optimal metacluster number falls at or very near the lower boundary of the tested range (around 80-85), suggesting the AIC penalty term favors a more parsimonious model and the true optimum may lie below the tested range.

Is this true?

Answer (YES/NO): NO